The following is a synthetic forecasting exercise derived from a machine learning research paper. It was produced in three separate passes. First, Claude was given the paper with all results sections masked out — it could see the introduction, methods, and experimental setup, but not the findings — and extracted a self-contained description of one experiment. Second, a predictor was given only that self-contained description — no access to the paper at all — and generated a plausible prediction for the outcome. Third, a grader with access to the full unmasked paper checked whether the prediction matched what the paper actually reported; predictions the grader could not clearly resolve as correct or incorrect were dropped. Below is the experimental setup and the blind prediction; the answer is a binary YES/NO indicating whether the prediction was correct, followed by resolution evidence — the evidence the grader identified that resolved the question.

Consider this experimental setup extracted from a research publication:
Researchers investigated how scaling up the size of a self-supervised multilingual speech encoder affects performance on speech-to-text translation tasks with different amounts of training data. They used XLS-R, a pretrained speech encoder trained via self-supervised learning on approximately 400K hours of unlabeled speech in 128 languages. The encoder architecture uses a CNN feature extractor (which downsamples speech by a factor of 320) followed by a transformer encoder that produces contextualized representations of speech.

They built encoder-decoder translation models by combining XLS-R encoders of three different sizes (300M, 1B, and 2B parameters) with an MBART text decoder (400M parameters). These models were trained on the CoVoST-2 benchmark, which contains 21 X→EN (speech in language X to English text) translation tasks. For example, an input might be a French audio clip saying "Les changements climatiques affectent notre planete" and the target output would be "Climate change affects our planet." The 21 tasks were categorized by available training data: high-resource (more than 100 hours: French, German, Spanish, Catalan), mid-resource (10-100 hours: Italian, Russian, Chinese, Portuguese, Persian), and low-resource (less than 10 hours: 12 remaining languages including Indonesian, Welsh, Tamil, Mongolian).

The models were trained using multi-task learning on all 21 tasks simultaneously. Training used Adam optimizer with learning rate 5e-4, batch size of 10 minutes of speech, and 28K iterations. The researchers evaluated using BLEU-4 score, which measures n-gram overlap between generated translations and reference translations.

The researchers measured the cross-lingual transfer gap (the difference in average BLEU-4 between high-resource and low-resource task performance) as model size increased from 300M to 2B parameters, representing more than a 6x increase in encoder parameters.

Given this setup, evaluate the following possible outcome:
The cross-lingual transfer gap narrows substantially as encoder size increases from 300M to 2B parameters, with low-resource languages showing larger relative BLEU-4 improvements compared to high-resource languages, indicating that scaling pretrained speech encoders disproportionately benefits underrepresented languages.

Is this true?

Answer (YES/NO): NO